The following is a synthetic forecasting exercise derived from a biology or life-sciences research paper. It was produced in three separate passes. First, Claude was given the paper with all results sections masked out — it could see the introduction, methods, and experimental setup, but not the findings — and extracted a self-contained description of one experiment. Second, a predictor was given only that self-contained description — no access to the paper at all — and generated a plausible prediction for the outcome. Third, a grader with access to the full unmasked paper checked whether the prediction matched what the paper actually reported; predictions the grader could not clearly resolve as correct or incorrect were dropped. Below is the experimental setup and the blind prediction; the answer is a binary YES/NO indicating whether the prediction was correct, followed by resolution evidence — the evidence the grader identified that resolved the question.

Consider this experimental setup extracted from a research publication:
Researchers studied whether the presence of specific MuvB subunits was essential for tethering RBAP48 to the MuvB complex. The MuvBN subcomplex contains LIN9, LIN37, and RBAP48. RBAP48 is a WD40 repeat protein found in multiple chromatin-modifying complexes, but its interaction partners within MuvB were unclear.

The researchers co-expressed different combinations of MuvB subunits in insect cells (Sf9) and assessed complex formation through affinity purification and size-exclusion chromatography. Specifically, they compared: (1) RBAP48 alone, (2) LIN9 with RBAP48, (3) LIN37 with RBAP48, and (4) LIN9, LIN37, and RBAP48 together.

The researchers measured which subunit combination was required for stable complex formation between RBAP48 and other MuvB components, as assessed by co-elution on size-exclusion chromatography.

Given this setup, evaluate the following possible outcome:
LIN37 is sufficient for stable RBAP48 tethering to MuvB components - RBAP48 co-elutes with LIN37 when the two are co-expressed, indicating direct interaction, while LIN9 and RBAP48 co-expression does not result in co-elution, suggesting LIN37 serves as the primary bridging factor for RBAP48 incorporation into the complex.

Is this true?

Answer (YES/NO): NO